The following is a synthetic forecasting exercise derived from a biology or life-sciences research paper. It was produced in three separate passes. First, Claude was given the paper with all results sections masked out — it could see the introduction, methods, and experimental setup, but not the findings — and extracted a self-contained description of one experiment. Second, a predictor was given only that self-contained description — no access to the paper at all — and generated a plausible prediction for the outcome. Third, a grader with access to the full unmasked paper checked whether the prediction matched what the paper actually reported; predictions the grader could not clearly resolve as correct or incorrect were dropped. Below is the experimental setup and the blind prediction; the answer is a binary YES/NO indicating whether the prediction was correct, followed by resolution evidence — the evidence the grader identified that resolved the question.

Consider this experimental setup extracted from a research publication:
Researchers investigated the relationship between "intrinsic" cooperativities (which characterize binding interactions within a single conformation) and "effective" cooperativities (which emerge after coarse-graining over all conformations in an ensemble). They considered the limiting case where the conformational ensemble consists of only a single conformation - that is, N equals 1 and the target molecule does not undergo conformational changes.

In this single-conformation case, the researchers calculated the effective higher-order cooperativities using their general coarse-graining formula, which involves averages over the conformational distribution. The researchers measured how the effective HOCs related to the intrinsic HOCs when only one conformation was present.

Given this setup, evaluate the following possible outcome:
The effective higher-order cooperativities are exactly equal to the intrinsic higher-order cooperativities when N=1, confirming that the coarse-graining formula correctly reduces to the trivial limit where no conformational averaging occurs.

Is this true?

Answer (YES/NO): YES